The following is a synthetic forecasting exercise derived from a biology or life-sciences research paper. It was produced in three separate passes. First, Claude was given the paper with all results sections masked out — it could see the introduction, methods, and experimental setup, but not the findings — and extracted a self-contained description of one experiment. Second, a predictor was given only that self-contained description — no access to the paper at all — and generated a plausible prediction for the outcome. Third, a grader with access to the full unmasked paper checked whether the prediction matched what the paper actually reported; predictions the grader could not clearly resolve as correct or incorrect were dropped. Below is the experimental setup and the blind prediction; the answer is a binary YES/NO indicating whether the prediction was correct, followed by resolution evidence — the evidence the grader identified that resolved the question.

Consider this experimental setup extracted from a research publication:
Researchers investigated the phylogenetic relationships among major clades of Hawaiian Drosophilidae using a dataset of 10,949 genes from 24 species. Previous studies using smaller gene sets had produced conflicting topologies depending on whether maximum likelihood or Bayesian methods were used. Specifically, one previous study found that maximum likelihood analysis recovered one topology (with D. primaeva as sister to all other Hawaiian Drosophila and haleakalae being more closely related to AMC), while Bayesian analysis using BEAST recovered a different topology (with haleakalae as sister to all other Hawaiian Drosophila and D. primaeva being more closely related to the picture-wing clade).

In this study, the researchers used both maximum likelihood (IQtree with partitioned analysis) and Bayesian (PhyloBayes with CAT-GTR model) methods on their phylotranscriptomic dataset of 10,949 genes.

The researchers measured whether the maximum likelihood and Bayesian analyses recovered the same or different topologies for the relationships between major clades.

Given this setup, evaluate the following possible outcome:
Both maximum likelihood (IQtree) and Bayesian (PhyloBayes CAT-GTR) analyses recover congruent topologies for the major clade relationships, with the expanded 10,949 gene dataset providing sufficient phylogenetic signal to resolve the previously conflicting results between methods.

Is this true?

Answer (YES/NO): YES